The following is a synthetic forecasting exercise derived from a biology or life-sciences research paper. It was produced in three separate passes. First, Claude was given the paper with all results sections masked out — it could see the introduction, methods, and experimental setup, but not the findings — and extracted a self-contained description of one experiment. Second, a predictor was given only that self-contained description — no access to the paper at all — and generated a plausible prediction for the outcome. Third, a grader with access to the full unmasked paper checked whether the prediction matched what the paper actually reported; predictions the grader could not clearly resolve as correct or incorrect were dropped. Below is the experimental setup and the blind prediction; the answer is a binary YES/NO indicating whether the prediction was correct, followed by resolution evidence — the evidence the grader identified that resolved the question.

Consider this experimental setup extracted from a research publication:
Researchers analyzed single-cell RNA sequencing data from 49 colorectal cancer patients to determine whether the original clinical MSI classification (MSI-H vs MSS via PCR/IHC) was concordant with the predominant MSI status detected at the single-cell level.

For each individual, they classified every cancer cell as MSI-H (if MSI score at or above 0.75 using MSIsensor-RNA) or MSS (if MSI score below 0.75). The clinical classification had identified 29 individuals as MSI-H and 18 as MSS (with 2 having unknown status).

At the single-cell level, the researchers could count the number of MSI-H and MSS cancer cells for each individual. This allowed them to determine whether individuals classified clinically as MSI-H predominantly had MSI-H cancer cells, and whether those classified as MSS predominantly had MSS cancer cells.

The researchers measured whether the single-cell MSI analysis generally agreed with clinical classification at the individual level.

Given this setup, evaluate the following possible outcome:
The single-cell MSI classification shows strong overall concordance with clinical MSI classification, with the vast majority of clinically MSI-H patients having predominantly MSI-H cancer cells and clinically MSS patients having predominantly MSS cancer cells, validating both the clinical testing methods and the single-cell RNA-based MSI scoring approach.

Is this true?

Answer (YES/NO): NO